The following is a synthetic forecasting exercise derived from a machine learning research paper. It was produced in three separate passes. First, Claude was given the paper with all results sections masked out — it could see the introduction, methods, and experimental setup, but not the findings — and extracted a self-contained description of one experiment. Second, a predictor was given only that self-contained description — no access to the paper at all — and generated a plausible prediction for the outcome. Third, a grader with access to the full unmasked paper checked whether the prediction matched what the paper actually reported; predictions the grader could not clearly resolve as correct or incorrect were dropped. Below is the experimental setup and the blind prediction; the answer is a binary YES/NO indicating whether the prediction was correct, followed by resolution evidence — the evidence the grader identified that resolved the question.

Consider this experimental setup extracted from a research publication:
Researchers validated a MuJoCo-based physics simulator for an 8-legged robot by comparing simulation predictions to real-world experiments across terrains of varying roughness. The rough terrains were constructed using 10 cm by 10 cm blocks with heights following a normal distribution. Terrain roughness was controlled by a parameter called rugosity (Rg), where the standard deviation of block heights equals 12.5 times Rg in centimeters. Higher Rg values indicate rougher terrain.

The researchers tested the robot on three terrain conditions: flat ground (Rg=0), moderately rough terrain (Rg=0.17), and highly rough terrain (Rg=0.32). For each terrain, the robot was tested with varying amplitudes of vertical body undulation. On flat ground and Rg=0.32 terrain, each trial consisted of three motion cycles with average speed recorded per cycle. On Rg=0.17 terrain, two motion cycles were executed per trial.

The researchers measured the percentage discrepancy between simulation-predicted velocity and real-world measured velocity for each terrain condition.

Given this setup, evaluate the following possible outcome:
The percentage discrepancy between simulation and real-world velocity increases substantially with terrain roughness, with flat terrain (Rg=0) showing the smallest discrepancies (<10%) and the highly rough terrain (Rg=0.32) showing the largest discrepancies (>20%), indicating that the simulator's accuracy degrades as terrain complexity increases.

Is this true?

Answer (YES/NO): NO